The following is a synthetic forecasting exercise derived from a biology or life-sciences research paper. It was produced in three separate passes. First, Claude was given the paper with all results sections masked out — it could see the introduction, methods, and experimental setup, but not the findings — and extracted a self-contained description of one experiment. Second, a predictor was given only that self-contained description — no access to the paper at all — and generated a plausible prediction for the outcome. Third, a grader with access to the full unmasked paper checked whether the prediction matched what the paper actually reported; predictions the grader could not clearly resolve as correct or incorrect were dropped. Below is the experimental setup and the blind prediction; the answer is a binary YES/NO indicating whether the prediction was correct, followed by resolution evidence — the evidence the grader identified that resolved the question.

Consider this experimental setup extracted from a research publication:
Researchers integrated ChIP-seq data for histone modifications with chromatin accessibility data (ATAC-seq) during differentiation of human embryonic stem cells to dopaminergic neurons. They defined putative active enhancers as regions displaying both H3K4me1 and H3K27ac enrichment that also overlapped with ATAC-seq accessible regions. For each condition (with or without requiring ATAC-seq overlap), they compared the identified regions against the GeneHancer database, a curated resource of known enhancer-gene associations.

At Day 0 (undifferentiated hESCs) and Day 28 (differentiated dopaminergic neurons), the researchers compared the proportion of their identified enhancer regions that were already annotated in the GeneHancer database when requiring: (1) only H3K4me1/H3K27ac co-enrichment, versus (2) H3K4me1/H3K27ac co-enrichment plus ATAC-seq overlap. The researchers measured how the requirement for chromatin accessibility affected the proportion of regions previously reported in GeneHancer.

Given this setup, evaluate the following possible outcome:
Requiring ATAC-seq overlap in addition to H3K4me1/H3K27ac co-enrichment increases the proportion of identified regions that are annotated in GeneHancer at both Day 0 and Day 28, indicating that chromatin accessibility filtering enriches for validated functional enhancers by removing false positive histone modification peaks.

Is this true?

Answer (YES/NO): YES